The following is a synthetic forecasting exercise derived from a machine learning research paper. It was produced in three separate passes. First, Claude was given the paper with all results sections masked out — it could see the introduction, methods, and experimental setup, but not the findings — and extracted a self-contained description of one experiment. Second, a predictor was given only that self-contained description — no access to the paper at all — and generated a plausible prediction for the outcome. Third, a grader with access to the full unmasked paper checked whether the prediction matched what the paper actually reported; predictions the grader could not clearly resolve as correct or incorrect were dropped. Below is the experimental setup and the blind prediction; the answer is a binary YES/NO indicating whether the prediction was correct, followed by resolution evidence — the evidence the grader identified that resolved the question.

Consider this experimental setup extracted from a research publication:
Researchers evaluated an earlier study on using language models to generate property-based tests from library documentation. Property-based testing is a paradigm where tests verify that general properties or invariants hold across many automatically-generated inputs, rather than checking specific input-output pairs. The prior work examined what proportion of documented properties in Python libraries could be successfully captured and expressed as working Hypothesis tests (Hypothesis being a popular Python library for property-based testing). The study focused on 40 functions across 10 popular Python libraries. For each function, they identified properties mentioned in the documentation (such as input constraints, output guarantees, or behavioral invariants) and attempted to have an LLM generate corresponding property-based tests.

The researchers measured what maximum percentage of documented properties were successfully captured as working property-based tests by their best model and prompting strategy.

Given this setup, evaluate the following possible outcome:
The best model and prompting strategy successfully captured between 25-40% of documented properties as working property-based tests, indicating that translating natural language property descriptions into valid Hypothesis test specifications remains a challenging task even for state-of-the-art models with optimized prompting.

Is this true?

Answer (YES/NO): NO